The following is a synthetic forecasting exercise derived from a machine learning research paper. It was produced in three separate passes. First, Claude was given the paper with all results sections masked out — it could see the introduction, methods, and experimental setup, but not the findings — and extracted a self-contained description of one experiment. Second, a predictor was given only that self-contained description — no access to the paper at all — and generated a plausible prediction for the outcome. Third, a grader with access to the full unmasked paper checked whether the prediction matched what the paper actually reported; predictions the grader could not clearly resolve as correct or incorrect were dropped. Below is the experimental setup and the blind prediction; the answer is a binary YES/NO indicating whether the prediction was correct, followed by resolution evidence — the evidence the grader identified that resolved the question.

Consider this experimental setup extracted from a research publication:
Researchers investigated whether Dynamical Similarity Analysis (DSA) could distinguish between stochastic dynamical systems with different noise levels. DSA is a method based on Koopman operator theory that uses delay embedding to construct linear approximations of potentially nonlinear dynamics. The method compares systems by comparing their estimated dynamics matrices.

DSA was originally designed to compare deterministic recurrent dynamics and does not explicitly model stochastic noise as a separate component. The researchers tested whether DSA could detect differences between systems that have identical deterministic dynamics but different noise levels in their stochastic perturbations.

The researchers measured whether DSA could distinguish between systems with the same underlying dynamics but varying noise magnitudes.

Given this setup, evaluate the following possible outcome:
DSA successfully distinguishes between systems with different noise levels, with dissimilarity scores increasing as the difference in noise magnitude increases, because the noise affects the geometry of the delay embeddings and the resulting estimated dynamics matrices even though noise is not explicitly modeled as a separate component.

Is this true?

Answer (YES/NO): NO